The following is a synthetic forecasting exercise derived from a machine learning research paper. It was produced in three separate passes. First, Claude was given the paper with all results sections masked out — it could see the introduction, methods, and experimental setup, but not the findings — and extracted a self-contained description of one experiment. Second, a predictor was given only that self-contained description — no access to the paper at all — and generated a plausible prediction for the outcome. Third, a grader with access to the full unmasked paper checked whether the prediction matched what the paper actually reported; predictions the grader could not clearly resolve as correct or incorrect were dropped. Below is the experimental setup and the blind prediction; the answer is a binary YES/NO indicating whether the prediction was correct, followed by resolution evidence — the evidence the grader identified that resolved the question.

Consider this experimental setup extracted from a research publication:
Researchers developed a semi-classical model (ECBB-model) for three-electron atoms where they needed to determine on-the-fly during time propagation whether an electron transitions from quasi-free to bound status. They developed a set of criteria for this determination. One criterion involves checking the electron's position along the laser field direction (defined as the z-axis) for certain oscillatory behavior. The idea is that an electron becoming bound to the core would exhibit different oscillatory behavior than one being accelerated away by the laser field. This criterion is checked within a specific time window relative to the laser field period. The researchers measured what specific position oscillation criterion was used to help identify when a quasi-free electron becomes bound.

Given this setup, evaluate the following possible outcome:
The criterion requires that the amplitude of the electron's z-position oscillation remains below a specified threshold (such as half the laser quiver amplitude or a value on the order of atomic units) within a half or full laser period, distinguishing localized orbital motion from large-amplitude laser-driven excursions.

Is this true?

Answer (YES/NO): NO